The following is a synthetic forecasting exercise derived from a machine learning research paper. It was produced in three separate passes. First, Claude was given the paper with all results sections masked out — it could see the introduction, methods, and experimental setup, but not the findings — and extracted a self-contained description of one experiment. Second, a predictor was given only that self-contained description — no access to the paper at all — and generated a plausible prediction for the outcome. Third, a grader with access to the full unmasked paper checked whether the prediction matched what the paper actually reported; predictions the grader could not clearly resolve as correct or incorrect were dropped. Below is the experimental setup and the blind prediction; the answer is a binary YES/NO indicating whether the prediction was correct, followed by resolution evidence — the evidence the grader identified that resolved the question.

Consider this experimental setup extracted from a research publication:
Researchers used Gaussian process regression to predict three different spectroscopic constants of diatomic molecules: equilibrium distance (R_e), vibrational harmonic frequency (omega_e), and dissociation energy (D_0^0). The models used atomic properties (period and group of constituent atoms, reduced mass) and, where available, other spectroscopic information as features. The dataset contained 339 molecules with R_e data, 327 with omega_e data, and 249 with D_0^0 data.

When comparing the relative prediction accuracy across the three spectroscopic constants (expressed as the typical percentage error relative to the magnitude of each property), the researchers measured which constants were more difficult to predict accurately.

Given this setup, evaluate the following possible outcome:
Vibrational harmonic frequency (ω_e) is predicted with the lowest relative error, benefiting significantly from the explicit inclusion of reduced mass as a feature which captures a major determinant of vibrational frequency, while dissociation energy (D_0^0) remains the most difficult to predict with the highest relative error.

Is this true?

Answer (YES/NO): NO